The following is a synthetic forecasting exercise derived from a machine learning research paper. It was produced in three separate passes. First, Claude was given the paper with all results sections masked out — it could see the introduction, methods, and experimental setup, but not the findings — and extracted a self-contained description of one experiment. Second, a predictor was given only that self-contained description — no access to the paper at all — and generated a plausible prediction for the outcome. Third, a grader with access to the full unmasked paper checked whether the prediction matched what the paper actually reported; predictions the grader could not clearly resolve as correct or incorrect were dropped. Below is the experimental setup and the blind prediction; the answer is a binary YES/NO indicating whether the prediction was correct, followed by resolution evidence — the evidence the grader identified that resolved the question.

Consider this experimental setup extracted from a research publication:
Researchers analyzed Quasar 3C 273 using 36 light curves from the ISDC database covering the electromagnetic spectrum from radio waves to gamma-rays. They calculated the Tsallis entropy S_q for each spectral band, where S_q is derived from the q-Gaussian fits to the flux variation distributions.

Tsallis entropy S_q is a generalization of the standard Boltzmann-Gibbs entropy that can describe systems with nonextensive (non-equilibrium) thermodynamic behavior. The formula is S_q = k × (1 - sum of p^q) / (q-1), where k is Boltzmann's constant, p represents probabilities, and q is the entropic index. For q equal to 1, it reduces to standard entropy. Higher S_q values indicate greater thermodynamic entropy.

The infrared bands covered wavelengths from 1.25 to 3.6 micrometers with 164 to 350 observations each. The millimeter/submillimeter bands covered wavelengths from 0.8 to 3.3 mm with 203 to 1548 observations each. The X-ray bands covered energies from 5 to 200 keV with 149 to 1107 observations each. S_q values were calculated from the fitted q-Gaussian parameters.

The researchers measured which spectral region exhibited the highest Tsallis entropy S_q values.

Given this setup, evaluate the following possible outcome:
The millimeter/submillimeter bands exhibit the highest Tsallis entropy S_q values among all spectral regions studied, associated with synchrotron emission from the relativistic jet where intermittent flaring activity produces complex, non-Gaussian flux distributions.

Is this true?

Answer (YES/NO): NO